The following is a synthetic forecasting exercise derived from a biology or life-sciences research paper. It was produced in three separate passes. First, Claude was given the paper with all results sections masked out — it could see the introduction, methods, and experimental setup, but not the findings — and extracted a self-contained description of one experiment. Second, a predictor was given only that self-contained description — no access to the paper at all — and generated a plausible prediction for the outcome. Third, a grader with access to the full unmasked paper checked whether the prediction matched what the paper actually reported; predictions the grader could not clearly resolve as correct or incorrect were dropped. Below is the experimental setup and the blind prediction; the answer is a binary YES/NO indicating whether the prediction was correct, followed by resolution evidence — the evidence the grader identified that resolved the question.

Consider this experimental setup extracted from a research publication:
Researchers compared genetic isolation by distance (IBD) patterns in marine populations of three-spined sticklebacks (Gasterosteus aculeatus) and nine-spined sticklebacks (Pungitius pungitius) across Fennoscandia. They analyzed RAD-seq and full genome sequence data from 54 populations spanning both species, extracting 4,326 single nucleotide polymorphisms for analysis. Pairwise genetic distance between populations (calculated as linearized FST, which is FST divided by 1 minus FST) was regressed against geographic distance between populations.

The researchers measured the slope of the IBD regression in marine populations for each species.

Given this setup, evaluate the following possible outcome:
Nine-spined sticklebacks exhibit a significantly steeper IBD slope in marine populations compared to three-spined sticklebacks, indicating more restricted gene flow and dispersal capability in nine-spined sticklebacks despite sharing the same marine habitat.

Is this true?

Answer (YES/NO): YES